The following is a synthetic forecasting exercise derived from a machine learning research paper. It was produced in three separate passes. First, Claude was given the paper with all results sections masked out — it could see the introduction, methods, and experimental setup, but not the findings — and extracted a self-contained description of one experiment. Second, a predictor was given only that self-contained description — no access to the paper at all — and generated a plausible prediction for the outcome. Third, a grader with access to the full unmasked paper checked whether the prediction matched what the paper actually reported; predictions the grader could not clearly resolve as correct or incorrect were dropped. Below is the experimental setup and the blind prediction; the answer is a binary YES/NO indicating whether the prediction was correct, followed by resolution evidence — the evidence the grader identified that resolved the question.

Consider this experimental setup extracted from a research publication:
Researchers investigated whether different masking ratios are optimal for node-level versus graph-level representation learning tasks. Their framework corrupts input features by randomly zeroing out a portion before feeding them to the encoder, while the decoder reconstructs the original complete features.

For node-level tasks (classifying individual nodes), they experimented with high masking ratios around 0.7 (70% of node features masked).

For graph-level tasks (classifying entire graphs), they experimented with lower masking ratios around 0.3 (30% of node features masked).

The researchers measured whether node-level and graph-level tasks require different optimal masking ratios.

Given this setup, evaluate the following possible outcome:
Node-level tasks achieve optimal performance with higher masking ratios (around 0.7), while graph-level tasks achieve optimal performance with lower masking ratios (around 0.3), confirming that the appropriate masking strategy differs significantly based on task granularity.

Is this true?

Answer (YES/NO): YES